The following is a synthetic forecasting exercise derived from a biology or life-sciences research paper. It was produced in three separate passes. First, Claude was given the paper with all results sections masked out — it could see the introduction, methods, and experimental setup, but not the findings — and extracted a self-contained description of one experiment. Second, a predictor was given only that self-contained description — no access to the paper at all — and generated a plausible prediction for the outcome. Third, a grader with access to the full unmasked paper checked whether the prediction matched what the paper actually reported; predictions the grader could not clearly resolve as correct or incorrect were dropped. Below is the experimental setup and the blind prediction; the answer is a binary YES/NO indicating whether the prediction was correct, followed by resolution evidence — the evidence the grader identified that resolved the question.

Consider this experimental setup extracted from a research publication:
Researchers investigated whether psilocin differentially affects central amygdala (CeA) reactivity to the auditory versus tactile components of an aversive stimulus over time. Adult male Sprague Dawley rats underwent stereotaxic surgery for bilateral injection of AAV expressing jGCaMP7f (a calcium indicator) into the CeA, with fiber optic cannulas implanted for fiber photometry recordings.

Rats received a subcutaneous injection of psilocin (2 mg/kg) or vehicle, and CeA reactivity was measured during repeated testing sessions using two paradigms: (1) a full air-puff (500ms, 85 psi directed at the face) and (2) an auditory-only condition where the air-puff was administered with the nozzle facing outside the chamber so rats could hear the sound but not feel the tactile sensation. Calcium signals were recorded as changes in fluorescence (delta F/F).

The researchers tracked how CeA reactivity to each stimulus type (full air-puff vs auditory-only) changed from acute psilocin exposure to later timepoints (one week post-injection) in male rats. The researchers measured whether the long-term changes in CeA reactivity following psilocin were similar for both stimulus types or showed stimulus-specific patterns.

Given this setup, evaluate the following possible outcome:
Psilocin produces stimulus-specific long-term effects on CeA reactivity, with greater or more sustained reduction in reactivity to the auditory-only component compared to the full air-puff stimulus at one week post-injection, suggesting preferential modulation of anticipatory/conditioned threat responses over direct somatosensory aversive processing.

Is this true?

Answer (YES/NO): NO